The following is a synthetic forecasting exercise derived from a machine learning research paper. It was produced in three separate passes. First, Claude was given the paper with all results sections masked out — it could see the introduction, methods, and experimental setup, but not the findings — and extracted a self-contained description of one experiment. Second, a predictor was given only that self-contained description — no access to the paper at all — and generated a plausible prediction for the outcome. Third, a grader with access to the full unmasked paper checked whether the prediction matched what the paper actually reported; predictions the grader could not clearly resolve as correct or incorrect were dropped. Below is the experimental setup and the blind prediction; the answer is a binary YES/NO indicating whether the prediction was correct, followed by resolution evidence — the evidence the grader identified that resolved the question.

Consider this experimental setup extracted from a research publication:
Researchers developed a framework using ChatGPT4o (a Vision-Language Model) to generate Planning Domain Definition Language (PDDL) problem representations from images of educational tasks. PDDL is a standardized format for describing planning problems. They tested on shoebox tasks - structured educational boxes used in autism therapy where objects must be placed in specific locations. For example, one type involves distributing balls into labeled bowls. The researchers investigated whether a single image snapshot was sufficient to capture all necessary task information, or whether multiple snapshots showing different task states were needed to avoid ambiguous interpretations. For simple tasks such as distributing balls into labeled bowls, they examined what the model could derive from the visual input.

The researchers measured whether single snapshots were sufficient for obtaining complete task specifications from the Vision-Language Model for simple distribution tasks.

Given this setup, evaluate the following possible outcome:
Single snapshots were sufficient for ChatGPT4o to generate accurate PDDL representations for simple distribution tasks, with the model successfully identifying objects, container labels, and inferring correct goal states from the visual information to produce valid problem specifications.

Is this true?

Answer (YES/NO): NO